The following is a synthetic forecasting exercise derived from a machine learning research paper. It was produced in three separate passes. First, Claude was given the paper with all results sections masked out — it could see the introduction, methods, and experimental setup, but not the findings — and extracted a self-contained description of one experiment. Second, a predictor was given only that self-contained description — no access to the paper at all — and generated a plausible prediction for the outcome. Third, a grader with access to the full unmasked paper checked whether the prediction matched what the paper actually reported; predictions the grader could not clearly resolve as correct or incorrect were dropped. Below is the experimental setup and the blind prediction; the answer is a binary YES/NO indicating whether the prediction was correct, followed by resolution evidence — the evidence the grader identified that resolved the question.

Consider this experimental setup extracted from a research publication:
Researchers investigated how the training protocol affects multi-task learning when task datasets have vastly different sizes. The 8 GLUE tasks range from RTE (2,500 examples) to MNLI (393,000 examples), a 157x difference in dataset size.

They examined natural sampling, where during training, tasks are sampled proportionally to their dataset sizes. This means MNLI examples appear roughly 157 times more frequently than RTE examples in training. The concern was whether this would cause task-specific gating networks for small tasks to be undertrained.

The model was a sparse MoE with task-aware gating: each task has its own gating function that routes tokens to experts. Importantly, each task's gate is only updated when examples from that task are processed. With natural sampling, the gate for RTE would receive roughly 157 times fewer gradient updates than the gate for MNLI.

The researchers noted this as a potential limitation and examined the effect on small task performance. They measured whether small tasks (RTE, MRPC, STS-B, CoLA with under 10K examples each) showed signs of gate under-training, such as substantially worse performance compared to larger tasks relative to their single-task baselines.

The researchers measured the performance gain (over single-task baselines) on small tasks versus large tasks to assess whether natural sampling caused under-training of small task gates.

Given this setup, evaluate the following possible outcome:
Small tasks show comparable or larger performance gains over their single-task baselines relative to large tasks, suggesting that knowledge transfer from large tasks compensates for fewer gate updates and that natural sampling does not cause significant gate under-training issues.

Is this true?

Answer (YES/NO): YES